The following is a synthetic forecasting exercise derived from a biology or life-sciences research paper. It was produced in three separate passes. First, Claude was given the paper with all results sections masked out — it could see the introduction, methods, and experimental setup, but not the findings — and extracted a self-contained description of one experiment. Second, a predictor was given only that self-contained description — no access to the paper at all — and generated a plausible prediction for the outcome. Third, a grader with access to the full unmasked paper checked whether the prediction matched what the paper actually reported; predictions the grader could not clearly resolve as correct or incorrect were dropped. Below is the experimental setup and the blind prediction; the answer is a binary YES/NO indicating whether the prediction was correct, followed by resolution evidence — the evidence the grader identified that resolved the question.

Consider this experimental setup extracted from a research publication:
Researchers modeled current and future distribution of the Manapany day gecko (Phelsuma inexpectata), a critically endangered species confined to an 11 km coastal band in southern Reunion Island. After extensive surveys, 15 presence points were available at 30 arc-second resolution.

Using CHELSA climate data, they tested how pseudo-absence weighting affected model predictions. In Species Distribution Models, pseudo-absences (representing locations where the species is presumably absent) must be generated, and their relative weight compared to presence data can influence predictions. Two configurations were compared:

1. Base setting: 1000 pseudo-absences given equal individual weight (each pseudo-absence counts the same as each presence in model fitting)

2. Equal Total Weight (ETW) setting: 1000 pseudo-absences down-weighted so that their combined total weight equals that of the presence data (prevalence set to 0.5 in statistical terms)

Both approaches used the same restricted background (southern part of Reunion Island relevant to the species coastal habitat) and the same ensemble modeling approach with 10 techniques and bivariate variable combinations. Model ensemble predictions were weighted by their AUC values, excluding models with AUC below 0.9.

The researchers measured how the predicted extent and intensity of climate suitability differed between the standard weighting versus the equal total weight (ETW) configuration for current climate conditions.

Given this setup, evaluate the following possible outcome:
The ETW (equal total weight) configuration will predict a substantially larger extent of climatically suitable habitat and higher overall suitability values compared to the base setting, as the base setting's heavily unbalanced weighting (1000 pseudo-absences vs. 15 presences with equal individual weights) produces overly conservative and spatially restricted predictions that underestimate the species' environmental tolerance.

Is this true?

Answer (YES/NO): NO